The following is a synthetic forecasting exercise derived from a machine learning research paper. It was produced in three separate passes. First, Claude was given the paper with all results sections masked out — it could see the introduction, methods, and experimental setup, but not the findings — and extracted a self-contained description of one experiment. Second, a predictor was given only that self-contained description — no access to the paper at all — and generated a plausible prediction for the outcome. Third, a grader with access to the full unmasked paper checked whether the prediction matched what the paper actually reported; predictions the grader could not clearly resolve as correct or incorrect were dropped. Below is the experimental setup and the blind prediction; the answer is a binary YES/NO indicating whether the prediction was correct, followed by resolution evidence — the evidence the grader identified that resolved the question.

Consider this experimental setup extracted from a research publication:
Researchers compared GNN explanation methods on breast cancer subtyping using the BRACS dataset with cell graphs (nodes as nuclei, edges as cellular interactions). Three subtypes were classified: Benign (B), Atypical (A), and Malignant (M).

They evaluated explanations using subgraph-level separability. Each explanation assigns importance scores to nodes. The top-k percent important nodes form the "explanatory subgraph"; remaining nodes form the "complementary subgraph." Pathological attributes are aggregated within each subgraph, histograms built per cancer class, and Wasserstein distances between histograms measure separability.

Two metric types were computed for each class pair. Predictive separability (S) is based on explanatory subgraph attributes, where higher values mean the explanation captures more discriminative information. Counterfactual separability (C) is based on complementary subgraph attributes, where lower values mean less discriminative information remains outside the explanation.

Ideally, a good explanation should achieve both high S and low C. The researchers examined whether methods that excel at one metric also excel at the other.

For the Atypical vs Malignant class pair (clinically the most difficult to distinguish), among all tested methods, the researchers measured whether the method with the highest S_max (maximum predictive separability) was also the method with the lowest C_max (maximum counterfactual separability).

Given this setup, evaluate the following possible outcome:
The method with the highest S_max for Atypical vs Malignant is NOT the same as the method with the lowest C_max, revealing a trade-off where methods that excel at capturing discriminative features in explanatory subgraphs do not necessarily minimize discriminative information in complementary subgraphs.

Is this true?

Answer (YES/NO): YES